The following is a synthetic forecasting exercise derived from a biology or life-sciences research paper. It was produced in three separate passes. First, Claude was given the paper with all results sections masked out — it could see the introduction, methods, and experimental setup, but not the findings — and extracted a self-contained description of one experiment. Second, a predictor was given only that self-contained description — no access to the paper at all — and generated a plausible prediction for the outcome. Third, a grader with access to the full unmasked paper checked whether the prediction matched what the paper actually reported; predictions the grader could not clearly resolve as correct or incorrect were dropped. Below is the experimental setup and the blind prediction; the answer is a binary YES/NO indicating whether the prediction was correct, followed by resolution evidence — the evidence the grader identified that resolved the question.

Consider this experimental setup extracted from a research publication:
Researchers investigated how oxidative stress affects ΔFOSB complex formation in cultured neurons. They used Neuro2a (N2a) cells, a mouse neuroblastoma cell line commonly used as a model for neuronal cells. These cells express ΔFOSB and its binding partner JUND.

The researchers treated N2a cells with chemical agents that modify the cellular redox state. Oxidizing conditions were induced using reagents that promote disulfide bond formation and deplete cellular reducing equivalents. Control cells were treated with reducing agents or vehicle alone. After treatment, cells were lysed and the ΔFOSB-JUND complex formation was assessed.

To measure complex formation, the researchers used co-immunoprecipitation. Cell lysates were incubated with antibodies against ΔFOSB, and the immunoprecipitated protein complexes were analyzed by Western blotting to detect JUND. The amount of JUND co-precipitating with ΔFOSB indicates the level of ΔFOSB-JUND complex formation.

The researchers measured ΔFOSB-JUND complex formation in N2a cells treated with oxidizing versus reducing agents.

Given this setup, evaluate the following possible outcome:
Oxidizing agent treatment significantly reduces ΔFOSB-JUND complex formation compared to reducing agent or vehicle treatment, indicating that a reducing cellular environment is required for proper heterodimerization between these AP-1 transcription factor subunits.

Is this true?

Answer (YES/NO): NO